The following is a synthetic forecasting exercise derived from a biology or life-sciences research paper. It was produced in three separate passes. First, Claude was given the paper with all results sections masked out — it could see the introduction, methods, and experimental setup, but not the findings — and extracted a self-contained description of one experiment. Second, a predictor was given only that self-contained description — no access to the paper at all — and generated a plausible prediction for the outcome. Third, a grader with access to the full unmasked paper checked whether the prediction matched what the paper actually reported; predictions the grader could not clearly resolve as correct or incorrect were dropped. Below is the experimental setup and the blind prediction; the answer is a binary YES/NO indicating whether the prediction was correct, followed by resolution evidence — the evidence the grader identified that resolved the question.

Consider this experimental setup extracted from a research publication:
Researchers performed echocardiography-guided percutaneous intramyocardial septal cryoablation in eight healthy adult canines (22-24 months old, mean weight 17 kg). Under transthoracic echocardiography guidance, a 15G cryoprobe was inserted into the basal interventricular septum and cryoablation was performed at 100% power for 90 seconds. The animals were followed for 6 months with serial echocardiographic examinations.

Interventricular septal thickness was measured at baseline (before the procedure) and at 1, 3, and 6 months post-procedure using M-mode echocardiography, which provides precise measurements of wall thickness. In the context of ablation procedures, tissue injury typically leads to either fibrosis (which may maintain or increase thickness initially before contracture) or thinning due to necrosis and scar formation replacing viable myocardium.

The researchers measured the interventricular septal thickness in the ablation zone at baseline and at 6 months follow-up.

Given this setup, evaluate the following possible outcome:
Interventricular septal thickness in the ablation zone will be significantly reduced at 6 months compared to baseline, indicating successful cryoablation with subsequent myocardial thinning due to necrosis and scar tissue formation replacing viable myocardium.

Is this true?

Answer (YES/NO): YES